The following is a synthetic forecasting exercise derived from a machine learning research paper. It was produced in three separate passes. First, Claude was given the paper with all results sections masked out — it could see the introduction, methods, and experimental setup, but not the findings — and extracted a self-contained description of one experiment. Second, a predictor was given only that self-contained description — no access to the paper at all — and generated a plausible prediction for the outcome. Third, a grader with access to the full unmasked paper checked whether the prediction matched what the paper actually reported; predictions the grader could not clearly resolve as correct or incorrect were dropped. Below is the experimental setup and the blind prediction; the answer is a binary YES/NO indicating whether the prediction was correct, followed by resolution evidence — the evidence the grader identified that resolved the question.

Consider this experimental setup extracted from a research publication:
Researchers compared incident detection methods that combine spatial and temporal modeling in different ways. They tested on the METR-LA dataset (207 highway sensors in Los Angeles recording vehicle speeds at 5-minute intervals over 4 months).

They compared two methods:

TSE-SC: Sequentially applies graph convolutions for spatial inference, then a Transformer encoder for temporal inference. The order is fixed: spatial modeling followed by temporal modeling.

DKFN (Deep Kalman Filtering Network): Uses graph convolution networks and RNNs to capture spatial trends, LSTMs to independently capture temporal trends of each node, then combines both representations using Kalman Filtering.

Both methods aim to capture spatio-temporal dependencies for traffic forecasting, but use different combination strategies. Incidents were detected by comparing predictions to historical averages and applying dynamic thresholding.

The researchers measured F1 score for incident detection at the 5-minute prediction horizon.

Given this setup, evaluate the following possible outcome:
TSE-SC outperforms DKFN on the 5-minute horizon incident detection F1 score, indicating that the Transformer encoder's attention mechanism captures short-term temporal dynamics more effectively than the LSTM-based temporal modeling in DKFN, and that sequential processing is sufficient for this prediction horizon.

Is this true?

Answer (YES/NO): NO